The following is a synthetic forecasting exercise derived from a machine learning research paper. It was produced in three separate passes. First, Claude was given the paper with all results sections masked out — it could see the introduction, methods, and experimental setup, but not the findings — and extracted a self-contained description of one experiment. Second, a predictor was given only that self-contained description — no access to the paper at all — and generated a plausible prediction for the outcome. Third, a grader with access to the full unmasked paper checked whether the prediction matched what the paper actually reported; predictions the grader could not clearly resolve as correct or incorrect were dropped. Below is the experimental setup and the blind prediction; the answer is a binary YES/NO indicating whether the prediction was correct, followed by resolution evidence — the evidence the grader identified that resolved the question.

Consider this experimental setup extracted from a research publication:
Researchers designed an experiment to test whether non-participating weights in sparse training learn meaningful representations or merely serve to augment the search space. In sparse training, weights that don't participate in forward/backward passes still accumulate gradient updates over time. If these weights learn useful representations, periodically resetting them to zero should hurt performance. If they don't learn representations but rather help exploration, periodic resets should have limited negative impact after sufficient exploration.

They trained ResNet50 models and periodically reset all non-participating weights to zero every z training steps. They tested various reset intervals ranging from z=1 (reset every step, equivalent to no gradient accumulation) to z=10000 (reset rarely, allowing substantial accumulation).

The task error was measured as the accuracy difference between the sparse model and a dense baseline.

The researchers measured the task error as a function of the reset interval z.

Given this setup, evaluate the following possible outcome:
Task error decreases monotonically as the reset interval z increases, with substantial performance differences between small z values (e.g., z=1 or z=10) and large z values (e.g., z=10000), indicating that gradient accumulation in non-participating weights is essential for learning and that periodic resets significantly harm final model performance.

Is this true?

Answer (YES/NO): NO